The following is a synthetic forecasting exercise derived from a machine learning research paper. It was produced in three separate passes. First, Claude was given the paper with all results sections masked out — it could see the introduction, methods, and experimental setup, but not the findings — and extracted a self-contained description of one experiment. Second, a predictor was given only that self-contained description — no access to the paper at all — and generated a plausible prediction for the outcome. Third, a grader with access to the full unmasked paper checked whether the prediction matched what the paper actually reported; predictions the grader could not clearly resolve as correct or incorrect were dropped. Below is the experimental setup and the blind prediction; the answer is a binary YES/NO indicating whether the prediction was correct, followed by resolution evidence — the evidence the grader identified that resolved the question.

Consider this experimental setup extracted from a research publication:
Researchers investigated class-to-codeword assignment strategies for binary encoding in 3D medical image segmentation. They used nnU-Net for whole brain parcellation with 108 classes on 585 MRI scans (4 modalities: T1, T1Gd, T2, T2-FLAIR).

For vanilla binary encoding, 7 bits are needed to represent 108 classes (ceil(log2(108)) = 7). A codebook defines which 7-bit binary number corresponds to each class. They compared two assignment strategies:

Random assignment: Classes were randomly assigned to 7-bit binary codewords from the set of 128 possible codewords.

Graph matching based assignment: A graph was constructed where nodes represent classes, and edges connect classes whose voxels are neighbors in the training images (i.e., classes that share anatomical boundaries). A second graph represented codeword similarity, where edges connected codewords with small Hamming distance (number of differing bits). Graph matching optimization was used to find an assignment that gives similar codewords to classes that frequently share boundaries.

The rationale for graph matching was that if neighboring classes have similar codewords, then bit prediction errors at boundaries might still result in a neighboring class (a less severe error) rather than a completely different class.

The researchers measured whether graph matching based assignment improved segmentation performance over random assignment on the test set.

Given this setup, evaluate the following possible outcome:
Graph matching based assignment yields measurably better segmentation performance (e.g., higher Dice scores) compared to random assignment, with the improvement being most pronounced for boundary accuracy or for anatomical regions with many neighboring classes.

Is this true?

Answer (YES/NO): NO